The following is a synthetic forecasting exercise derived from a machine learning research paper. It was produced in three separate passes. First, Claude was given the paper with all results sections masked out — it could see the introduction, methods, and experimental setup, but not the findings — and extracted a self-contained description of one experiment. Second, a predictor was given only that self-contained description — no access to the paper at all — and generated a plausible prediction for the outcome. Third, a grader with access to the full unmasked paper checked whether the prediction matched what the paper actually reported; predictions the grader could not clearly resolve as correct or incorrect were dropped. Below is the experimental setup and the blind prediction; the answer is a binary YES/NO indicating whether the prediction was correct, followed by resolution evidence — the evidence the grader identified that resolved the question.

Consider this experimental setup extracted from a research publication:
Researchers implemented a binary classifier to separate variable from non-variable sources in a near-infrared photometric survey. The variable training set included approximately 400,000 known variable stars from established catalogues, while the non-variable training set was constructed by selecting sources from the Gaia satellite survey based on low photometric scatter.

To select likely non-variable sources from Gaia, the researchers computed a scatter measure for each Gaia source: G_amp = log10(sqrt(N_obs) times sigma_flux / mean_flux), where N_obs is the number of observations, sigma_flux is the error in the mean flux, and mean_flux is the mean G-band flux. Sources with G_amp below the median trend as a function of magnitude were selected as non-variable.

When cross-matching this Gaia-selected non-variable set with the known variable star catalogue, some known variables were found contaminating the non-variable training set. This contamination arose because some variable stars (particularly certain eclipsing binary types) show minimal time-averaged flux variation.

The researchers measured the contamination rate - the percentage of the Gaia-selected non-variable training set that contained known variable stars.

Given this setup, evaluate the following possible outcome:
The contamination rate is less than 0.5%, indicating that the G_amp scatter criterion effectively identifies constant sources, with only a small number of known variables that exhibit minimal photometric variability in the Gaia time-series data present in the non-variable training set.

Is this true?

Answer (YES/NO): YES